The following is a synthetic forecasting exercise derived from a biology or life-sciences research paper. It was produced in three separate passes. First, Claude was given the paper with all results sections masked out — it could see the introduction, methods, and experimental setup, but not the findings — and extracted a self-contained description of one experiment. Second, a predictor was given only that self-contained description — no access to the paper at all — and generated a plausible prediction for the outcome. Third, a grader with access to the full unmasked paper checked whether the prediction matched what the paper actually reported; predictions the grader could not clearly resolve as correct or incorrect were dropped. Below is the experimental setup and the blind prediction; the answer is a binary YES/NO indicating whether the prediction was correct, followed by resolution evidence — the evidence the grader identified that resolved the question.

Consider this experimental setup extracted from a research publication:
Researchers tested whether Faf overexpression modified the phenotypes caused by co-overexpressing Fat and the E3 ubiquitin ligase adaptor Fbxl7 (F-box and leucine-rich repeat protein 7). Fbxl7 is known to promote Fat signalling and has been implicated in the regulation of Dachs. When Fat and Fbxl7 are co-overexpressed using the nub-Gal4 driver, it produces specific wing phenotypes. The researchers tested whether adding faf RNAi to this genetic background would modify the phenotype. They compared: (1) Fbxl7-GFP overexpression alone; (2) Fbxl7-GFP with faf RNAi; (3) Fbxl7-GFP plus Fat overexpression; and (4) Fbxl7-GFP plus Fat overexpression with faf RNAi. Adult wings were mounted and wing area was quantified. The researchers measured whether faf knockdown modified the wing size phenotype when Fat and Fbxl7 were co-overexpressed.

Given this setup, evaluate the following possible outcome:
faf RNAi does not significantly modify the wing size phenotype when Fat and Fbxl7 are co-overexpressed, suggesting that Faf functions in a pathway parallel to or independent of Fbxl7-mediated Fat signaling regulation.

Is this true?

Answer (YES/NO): NO